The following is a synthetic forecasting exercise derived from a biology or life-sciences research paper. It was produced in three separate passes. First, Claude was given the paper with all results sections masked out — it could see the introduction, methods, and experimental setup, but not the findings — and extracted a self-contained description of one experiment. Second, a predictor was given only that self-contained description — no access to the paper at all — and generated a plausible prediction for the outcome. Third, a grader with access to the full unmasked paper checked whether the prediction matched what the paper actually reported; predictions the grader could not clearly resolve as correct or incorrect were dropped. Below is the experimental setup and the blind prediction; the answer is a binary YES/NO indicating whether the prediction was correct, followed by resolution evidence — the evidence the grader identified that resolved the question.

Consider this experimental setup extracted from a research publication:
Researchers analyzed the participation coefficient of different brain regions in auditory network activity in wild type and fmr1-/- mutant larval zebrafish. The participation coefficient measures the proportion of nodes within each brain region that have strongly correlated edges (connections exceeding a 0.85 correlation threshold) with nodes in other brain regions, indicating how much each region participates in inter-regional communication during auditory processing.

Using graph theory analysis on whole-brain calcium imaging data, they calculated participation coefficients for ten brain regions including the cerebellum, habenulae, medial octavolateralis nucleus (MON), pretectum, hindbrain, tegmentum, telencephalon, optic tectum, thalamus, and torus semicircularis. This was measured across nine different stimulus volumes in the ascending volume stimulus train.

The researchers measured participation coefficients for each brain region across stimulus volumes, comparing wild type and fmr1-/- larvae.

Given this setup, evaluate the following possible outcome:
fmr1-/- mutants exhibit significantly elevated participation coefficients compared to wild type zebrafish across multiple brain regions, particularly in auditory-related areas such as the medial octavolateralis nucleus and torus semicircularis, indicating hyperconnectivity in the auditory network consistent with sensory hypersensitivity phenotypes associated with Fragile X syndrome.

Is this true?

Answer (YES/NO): NO